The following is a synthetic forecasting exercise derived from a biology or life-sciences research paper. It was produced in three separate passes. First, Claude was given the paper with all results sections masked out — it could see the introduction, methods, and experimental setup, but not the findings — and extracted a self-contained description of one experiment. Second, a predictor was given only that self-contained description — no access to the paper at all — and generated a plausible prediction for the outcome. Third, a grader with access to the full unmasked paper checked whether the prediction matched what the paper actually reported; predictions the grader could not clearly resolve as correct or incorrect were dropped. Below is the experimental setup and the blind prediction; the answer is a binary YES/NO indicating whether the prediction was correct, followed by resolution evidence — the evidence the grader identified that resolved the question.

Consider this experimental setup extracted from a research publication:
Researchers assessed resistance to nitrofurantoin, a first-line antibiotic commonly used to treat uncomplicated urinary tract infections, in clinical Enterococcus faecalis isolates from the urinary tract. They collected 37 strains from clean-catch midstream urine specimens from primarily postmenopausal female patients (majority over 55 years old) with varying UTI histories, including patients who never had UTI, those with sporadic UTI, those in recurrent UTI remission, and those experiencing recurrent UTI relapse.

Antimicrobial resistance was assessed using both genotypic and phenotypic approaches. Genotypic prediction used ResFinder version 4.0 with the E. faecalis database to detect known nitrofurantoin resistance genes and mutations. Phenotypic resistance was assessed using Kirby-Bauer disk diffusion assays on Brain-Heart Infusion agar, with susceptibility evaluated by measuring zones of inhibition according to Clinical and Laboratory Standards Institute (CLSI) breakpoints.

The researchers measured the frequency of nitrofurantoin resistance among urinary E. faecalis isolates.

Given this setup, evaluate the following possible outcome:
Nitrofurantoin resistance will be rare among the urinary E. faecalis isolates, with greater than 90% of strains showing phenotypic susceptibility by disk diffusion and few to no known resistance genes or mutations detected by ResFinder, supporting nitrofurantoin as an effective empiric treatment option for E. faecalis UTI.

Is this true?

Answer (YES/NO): YES